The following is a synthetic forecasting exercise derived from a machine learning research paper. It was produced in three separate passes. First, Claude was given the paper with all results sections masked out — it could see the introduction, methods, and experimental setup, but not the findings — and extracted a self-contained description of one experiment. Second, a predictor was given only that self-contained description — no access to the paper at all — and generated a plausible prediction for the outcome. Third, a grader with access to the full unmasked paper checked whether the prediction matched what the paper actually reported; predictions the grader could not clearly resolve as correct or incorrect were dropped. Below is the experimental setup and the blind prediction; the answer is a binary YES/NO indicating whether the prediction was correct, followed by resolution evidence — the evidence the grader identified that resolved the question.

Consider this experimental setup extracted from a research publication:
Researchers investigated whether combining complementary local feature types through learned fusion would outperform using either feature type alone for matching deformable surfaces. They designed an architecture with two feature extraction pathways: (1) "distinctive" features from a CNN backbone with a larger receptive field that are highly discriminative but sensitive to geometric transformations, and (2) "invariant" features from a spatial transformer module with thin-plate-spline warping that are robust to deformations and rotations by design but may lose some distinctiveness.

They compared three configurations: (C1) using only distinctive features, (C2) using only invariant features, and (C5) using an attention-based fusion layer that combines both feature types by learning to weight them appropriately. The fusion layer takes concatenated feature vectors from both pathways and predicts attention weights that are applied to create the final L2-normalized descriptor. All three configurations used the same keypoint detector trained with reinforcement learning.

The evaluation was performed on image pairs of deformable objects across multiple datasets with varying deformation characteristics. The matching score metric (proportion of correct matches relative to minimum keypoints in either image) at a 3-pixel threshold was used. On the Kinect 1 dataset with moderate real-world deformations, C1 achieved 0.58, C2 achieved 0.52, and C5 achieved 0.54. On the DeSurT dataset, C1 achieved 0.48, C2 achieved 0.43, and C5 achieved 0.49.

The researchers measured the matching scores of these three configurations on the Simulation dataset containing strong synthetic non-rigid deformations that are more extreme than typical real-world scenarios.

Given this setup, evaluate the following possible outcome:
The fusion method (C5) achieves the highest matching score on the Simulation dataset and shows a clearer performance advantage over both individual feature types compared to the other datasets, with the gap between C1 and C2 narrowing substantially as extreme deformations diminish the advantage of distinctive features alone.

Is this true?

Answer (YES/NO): NO